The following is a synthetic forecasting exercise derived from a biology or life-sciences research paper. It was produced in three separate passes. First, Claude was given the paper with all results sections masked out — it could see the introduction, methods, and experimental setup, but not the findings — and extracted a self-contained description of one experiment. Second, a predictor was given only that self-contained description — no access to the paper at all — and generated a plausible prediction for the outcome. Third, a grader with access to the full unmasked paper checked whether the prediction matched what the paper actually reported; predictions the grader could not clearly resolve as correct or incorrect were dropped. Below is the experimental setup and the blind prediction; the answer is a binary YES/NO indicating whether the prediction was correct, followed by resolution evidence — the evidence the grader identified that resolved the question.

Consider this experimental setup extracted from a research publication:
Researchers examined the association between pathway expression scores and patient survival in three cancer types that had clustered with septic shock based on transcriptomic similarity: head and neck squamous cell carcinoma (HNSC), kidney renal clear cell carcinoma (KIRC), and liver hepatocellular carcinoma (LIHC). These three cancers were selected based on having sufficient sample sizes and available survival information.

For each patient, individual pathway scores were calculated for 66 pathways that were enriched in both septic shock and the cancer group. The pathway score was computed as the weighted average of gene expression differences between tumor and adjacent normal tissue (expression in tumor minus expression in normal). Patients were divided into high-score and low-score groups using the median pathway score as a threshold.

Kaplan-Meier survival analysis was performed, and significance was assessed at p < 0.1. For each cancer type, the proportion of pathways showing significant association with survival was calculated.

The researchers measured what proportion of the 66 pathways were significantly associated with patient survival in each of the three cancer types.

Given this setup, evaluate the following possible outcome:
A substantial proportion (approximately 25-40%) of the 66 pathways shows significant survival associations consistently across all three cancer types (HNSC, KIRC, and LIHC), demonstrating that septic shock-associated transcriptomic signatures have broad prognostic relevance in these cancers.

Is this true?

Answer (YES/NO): NO